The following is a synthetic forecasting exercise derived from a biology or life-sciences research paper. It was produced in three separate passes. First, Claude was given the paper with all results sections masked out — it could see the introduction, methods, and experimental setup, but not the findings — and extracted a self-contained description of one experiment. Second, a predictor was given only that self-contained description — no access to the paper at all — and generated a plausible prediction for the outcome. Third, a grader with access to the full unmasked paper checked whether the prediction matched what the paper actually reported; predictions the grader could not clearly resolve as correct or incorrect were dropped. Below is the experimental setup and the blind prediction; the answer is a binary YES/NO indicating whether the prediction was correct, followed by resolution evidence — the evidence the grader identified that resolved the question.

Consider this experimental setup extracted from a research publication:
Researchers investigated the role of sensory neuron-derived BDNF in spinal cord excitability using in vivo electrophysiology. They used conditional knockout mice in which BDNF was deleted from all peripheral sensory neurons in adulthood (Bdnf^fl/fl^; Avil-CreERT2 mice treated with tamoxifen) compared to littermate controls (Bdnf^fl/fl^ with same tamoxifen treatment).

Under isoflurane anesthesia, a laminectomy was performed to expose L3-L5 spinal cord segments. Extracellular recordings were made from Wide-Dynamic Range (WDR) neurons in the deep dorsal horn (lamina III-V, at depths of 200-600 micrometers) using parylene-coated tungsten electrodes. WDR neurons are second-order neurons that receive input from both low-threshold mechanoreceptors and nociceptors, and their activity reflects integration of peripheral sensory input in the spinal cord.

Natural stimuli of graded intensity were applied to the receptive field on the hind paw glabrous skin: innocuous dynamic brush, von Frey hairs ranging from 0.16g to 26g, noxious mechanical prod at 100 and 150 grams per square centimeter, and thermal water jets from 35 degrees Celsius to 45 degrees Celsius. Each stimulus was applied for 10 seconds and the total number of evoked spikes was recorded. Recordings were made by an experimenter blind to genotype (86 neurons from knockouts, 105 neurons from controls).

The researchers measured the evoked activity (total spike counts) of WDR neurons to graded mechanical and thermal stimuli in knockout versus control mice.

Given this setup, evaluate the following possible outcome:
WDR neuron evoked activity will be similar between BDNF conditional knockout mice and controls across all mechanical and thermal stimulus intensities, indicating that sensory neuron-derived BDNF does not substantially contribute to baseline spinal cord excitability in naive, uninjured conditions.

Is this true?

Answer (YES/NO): YES